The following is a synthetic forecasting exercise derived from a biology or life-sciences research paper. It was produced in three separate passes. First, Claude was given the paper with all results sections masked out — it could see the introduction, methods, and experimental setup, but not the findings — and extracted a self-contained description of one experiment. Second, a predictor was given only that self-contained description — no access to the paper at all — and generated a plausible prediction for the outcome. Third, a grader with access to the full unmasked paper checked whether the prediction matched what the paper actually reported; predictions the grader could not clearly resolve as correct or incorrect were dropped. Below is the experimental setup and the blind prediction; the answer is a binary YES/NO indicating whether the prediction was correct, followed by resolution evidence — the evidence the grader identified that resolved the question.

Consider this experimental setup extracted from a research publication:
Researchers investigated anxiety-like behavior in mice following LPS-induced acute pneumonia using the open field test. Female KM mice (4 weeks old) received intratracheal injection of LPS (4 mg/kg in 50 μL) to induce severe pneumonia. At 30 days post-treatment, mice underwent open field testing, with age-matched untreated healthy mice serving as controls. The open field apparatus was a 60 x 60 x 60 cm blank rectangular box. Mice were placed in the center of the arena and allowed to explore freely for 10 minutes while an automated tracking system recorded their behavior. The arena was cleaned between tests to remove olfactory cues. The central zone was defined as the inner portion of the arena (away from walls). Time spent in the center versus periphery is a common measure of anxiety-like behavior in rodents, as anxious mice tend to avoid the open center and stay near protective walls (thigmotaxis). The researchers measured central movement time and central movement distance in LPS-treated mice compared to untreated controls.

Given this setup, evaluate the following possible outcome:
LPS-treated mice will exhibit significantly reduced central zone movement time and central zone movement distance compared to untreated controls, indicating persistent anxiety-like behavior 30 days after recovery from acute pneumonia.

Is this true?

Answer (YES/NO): YES